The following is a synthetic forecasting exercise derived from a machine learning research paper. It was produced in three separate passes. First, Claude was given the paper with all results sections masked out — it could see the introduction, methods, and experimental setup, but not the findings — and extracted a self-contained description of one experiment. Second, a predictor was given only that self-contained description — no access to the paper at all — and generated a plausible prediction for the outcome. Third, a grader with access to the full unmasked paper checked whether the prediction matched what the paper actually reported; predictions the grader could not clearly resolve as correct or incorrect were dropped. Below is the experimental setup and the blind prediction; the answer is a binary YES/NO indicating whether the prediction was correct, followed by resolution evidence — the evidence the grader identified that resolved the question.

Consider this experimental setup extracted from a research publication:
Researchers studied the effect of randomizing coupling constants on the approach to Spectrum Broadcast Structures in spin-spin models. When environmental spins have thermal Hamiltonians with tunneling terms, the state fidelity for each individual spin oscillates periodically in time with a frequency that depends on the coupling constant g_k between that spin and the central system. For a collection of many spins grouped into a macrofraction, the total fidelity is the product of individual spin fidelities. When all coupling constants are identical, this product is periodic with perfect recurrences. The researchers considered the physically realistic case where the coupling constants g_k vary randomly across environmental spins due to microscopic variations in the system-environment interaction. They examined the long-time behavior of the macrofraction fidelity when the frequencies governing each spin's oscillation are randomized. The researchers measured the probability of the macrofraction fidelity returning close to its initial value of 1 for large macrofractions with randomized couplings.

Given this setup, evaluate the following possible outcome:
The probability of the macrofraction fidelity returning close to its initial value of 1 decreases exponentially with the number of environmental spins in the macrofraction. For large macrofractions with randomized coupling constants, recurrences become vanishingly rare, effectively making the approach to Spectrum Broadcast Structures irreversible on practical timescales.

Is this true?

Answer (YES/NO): YES